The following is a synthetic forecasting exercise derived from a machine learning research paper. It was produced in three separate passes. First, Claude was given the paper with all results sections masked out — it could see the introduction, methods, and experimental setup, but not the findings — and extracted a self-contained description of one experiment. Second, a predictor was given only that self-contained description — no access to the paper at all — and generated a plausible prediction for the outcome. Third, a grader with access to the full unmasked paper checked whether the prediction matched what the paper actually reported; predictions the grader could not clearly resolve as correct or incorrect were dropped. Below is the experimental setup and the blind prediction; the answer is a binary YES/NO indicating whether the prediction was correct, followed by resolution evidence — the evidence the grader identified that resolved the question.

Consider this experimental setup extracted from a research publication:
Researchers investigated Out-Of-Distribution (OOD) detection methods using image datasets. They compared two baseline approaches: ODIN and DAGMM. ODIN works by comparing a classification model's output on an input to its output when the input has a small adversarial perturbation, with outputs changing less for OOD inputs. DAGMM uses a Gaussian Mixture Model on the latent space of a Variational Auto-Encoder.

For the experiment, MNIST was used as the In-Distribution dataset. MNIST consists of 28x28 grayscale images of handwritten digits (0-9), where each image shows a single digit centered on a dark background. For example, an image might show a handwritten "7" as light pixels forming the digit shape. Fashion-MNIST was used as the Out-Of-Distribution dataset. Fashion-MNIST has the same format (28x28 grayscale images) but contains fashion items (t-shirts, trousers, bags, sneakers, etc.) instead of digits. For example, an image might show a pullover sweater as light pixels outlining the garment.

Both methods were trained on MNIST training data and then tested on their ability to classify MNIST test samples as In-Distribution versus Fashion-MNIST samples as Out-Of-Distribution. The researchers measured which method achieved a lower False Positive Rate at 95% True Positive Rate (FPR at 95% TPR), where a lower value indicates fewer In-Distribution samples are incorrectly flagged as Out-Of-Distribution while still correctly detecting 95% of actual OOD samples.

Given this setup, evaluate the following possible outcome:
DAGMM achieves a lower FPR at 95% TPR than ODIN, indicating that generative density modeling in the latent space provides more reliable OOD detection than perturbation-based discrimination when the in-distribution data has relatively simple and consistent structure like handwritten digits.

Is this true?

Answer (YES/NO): YES